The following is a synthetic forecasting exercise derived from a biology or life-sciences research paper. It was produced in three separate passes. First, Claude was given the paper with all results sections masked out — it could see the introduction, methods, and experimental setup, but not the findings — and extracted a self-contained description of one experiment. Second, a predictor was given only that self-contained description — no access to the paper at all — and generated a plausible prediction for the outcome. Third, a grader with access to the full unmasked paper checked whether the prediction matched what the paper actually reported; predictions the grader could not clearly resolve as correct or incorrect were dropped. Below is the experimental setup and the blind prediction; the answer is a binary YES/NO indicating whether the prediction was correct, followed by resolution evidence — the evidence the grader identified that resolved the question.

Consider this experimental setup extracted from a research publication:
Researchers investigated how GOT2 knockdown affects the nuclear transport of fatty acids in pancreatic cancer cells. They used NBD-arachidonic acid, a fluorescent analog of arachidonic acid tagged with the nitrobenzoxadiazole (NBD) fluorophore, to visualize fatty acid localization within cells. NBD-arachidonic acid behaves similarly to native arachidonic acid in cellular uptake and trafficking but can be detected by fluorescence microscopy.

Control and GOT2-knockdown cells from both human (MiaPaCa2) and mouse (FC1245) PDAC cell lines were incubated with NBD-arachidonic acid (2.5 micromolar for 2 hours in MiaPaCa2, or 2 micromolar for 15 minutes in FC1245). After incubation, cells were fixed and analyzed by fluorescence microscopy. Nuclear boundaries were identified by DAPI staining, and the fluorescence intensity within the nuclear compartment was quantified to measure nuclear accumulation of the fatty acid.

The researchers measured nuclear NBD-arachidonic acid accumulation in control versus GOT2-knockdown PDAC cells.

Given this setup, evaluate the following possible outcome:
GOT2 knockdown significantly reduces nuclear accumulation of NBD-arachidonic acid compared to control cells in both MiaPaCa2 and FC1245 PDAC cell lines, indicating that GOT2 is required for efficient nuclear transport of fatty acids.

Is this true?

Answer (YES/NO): YES